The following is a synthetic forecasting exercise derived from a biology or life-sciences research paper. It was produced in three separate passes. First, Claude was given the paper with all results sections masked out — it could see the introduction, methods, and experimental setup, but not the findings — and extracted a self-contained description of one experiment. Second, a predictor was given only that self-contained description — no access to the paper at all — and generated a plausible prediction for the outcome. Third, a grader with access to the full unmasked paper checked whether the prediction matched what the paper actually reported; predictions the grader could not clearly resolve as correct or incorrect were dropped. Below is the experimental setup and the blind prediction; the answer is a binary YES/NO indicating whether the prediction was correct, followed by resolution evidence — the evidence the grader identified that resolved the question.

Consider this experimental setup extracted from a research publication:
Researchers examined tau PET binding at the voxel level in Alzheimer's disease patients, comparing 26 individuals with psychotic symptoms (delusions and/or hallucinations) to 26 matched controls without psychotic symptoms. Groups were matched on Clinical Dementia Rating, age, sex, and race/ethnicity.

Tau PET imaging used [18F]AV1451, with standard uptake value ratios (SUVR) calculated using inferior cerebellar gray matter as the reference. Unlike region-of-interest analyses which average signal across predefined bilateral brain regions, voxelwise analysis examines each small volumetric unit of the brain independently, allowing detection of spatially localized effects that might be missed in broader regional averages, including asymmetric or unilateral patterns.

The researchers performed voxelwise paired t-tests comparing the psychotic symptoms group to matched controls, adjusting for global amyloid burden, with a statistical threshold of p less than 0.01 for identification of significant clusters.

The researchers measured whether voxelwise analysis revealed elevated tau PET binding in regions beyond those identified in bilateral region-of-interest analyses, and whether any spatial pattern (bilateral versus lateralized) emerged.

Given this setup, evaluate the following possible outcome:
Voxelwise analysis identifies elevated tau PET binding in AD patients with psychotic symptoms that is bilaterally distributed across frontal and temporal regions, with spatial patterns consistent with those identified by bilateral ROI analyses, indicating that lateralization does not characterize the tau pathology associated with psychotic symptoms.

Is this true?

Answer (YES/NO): NO